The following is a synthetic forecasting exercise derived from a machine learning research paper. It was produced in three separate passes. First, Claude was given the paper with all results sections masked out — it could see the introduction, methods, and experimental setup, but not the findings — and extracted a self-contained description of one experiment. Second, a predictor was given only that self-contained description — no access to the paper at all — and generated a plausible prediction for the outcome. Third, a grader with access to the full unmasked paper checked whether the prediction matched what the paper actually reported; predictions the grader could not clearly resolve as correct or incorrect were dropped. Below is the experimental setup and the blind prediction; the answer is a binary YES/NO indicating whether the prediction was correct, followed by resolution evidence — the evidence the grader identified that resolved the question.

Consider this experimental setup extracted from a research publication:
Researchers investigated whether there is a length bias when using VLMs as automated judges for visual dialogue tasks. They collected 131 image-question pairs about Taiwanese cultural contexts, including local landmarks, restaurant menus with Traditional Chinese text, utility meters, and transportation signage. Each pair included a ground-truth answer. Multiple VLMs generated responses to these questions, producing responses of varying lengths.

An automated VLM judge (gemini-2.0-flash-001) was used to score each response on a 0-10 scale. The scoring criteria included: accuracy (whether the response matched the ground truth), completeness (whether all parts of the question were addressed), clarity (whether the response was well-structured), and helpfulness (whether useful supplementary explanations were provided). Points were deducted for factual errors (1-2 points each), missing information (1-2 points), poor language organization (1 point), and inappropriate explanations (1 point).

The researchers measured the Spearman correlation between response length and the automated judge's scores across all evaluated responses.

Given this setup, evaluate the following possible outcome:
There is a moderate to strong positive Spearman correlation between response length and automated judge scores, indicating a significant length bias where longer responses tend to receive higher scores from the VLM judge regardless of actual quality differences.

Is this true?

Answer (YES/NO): NO